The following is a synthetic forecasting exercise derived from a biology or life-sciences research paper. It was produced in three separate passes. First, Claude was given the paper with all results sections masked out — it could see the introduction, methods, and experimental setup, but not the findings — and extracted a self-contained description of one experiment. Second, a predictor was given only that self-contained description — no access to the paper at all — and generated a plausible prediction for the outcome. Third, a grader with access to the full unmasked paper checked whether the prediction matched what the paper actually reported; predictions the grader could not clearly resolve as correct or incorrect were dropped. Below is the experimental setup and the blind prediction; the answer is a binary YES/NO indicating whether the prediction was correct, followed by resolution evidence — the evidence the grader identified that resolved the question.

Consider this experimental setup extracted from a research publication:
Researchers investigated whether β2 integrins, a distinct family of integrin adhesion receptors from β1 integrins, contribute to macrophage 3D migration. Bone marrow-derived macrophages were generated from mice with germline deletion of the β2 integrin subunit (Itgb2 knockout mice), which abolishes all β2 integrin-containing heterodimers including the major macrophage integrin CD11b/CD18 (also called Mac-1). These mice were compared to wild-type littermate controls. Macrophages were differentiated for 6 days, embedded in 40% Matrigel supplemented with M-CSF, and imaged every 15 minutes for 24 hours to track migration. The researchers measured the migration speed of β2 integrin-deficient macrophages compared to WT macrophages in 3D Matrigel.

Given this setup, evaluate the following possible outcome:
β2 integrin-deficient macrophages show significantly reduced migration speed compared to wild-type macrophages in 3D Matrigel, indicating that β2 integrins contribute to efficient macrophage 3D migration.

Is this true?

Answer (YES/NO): NO